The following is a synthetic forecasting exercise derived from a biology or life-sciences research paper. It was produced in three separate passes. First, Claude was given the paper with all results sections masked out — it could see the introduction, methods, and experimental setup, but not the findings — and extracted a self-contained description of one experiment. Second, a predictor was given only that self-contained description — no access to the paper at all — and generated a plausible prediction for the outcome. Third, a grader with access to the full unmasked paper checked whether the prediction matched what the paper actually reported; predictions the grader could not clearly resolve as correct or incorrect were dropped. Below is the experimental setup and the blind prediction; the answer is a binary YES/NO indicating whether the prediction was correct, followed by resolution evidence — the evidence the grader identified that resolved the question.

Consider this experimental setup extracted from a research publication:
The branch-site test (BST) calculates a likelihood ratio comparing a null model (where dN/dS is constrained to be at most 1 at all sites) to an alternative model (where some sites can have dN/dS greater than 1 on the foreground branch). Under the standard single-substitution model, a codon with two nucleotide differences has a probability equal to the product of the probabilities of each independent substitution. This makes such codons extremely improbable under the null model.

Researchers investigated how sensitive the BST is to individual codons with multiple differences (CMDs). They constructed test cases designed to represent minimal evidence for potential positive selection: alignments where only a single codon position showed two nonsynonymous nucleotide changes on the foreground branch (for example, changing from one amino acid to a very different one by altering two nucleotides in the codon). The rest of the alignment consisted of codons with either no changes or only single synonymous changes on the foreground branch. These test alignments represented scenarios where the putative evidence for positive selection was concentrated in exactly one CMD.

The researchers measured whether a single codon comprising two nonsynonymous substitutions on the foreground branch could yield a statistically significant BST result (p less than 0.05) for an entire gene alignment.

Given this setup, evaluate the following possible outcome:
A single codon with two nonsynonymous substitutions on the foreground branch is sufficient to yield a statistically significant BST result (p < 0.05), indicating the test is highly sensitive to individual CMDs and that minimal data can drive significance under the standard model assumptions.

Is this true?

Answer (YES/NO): YES